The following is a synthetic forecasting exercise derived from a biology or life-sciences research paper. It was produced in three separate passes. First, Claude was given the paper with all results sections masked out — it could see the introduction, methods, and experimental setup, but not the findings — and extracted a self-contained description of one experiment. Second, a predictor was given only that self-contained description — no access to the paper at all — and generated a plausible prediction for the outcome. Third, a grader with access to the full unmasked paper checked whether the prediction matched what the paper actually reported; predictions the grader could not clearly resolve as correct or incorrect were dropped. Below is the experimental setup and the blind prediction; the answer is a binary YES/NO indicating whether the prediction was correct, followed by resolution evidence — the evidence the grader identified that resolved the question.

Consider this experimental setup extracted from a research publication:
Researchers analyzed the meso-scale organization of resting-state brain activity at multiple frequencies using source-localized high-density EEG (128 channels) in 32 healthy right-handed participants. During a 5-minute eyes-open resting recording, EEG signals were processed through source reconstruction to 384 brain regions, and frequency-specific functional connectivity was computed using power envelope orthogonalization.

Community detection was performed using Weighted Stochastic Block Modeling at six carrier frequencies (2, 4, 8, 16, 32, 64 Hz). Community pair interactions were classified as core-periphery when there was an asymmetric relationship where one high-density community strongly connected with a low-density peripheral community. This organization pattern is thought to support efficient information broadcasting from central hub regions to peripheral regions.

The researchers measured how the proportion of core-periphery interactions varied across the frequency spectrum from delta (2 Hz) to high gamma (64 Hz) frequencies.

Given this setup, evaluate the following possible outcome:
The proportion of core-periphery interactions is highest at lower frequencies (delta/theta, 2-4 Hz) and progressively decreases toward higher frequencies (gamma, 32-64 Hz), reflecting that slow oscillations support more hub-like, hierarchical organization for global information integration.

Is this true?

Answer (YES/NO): NO